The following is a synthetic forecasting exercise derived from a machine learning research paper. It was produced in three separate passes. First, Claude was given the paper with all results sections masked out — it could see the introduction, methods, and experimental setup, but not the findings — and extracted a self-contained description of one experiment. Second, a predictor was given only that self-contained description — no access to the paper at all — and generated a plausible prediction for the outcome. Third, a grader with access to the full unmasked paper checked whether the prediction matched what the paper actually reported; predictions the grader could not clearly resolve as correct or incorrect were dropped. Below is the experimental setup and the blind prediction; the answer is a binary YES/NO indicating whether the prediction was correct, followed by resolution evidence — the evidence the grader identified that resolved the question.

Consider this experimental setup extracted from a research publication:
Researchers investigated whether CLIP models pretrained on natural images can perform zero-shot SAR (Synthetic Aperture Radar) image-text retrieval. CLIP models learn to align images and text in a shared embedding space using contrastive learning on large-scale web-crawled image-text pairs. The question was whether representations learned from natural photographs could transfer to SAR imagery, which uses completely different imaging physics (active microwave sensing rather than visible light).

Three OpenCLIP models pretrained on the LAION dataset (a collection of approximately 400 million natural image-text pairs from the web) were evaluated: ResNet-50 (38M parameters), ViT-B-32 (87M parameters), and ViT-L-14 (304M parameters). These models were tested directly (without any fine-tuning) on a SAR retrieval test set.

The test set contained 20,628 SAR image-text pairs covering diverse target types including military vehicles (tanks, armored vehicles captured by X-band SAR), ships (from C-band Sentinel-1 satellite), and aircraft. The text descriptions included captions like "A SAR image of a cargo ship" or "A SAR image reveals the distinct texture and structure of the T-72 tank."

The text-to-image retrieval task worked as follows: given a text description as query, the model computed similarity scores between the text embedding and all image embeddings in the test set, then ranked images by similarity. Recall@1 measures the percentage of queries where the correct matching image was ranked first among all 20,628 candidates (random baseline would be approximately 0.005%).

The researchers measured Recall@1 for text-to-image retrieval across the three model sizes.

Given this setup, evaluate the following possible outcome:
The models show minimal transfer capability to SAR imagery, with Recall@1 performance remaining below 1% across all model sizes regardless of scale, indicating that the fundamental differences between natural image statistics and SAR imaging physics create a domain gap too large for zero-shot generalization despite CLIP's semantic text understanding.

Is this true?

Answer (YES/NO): YES